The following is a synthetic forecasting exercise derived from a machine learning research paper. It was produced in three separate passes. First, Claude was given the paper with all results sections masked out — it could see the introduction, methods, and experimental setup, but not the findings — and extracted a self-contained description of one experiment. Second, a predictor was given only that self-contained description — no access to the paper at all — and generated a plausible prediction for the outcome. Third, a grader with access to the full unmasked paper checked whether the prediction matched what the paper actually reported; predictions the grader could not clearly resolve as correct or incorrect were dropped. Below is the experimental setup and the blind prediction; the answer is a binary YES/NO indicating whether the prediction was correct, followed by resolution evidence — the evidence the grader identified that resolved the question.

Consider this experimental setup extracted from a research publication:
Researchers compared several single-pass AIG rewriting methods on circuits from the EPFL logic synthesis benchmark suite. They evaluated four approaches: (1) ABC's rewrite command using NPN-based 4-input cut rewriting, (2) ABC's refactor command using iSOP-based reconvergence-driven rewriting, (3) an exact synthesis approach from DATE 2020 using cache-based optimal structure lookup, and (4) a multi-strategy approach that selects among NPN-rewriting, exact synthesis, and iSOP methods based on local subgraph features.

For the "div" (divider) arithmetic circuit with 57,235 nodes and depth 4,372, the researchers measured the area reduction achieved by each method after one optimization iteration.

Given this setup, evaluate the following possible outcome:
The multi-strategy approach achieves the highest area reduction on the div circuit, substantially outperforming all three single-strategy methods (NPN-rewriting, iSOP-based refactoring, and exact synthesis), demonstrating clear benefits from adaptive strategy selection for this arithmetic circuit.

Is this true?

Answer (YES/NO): NO